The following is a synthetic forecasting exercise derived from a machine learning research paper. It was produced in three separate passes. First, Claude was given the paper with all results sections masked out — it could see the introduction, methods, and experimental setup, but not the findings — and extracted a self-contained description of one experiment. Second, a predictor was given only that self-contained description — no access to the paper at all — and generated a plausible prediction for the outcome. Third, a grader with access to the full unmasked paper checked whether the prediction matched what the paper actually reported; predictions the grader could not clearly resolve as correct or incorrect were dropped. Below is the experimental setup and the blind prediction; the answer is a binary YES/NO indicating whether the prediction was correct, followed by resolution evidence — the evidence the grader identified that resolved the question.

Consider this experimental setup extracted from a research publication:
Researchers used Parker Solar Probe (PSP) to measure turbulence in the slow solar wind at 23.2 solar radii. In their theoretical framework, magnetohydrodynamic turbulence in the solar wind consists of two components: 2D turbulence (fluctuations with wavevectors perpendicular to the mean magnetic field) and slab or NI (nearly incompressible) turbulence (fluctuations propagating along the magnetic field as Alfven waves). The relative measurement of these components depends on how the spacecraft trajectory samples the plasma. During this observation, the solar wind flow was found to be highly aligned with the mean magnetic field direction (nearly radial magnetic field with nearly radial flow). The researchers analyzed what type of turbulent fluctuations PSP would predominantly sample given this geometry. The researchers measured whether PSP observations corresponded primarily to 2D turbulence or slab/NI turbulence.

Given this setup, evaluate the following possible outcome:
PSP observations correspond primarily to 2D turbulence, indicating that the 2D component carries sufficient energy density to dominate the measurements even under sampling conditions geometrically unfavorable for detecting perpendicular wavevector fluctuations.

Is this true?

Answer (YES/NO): NO